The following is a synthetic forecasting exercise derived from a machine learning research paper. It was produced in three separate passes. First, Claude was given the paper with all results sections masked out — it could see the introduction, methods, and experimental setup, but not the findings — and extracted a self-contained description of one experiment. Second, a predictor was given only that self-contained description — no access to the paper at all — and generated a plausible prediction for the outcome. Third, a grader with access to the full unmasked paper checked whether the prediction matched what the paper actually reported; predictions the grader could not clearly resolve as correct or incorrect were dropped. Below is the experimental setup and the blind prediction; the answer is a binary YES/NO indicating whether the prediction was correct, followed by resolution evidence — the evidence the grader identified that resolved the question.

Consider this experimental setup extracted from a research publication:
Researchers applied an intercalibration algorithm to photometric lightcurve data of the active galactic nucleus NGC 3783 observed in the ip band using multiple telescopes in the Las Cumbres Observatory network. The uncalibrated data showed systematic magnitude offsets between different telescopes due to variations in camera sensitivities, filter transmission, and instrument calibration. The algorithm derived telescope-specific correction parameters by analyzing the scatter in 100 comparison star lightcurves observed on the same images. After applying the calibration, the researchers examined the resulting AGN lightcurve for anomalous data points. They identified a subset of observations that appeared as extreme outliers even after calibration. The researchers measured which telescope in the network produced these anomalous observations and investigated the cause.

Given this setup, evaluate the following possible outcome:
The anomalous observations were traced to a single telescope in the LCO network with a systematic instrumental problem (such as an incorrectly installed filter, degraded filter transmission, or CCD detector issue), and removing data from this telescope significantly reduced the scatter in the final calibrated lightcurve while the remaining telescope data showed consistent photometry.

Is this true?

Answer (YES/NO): NO